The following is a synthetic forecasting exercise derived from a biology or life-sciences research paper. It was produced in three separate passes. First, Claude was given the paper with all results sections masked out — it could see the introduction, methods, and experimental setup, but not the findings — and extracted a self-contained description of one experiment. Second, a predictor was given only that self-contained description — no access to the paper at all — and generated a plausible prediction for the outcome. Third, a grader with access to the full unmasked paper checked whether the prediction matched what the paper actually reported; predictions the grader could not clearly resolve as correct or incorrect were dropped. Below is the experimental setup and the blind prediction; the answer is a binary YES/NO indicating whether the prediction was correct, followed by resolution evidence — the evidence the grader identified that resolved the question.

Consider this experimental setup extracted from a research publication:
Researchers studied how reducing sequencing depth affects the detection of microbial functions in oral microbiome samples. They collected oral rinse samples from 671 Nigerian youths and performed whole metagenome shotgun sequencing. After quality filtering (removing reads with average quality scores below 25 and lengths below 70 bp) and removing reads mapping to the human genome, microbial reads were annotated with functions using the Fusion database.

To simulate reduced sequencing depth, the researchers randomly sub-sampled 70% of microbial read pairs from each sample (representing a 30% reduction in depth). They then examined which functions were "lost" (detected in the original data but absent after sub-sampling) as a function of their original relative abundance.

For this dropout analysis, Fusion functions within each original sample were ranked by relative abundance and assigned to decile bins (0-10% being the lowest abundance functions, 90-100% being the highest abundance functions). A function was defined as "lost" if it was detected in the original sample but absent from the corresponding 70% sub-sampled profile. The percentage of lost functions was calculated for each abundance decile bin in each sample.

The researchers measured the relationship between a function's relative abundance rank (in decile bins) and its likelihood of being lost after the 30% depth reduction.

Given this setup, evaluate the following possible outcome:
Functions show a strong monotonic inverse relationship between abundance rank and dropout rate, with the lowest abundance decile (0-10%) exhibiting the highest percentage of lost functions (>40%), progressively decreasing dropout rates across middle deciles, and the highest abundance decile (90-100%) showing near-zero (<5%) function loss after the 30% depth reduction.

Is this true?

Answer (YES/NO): NO